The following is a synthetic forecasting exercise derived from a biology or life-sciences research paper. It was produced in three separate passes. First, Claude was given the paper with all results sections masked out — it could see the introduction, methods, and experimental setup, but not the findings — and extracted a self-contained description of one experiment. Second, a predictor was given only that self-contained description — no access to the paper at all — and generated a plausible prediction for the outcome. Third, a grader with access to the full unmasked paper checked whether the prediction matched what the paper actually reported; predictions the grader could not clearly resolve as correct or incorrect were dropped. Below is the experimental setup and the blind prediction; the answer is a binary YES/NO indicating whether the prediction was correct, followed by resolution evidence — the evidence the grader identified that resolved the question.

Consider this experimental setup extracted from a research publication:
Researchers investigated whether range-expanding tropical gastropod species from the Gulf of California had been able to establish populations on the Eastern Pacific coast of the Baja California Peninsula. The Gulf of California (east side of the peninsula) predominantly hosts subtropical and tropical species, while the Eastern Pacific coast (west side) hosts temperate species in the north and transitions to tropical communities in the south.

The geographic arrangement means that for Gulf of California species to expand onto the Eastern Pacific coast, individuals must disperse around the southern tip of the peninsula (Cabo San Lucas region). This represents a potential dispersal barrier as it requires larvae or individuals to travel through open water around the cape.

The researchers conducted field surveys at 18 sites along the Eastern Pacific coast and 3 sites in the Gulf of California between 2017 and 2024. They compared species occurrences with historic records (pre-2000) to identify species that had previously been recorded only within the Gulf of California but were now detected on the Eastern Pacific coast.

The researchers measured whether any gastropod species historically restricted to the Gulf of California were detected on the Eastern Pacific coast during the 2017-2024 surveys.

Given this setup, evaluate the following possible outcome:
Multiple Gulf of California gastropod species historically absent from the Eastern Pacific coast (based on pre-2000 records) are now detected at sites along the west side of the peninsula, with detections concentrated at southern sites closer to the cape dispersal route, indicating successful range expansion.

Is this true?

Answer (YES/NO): NO